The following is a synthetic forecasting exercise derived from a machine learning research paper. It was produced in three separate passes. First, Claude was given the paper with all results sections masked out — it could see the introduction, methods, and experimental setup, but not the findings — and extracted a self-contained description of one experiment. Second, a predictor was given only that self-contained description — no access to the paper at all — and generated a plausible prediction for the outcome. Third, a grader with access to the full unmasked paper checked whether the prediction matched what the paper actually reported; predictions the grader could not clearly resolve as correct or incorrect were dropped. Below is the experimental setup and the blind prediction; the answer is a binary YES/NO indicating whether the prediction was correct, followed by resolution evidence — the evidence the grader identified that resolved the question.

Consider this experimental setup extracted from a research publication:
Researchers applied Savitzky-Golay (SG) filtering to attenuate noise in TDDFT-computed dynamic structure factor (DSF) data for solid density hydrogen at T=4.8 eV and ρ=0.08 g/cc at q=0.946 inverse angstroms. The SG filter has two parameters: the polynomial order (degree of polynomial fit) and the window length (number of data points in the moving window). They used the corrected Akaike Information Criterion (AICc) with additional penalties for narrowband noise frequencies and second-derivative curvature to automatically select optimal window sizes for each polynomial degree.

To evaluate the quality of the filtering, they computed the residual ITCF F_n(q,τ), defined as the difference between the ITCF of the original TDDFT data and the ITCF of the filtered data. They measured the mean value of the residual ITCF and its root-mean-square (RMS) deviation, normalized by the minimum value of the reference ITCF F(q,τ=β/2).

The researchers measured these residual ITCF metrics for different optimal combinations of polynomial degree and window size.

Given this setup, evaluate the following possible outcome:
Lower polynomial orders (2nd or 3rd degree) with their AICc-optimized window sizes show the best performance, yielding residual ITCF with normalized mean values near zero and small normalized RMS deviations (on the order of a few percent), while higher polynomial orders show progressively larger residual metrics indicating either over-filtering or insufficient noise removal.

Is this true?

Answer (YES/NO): NO